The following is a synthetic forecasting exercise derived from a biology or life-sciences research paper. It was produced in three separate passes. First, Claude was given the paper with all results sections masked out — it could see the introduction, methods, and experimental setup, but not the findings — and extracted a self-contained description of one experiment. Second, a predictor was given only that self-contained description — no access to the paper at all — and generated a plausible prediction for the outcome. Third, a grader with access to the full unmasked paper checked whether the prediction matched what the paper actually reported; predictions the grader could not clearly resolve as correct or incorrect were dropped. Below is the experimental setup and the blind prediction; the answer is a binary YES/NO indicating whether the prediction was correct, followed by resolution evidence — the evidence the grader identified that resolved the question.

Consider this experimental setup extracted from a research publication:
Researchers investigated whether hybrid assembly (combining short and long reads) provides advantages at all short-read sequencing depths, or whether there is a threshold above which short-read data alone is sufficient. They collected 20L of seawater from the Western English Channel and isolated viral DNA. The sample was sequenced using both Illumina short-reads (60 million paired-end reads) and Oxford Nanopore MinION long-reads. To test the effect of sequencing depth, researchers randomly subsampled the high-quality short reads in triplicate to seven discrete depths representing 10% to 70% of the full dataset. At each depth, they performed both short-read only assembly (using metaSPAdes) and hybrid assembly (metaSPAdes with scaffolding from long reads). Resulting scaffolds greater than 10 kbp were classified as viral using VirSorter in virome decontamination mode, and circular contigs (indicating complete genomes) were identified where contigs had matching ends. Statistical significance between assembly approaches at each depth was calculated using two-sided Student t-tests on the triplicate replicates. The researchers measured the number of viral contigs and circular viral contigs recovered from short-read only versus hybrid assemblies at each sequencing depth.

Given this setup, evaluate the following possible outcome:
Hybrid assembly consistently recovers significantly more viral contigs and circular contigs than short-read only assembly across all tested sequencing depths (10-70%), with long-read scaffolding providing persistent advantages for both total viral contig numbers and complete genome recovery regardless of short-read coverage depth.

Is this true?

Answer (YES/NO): NO